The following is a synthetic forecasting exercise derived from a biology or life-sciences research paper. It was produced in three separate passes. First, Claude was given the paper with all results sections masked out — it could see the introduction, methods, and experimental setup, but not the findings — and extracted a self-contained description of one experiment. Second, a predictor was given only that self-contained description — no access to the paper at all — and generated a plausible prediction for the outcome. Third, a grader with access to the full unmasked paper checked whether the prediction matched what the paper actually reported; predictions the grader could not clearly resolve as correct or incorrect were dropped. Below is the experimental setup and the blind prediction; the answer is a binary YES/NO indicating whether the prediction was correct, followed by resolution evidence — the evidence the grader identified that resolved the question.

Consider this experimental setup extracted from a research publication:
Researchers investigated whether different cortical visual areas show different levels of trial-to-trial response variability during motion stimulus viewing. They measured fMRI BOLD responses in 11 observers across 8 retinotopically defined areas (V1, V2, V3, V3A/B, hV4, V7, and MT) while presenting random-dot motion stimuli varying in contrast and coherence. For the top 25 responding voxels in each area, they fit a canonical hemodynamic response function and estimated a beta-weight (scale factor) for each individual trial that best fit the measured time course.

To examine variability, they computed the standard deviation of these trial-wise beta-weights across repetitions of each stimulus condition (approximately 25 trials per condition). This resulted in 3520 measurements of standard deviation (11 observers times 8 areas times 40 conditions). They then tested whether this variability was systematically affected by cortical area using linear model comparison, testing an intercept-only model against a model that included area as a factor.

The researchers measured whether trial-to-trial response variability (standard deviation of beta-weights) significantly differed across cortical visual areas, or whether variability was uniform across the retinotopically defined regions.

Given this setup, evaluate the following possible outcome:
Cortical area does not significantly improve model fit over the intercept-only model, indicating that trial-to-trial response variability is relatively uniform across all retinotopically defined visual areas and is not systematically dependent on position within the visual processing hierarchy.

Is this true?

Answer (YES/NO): YES